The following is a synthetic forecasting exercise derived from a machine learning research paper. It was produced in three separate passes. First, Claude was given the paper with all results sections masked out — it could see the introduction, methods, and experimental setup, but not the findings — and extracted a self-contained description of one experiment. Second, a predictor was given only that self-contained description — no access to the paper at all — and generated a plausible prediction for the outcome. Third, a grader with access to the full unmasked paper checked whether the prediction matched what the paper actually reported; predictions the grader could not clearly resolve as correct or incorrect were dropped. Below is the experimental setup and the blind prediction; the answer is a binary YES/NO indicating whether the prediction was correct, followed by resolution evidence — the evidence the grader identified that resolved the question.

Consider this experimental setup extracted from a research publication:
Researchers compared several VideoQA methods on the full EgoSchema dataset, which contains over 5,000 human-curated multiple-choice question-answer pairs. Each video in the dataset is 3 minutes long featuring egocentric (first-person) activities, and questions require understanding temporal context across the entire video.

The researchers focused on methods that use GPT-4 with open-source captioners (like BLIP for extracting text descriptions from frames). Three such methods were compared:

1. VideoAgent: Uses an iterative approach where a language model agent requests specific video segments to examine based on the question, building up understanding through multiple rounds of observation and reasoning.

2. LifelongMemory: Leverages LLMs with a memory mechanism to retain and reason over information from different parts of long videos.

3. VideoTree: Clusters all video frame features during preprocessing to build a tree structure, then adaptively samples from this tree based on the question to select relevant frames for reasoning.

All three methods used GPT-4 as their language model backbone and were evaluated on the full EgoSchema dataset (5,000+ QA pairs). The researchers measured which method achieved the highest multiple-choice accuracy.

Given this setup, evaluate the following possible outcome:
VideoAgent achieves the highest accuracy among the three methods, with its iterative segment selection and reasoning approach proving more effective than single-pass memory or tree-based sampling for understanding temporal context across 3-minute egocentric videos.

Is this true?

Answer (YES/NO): NO